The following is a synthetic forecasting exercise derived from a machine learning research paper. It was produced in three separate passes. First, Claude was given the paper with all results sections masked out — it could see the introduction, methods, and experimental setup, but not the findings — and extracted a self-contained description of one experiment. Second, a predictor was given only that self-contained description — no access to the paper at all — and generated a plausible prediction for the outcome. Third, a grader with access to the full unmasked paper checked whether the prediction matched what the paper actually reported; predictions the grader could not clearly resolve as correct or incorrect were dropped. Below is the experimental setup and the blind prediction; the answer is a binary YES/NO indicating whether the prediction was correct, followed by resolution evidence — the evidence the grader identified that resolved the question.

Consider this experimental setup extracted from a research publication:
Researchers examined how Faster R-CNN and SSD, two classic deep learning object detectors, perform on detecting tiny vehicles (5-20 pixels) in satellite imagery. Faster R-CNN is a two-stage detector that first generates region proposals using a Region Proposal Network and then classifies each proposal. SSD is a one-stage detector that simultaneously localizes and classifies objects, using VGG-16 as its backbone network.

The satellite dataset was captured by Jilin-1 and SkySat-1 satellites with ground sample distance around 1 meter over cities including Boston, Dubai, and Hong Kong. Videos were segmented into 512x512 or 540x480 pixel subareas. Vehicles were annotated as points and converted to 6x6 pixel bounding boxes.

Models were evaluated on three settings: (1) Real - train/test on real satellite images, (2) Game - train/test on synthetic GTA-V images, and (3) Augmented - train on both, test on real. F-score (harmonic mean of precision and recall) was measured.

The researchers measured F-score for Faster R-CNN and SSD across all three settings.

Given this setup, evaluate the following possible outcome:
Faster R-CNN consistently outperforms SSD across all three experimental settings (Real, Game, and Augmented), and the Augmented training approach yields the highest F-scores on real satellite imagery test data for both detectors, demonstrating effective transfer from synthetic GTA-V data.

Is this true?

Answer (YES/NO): NO